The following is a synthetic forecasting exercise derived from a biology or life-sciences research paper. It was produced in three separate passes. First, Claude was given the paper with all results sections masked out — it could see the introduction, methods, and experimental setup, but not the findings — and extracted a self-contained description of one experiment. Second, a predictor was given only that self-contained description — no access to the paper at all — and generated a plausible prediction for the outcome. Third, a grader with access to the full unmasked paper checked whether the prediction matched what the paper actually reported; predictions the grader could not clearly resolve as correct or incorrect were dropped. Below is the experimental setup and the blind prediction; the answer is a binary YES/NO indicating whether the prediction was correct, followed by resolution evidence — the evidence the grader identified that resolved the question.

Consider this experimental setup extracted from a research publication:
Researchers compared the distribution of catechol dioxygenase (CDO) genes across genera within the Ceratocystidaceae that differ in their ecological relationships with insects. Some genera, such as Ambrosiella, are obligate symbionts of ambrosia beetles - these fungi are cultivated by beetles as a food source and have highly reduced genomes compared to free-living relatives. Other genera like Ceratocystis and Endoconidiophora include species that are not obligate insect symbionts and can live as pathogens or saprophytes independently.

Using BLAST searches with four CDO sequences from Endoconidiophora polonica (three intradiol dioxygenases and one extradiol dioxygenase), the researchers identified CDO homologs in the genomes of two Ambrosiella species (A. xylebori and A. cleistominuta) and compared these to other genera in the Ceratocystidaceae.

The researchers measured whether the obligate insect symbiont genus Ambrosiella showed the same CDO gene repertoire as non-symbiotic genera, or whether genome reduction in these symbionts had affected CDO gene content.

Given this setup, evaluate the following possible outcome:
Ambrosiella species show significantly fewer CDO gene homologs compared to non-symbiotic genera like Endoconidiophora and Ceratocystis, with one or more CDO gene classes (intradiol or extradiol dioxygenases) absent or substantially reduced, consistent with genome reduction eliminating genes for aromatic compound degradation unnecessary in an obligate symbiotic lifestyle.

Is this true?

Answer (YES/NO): YES